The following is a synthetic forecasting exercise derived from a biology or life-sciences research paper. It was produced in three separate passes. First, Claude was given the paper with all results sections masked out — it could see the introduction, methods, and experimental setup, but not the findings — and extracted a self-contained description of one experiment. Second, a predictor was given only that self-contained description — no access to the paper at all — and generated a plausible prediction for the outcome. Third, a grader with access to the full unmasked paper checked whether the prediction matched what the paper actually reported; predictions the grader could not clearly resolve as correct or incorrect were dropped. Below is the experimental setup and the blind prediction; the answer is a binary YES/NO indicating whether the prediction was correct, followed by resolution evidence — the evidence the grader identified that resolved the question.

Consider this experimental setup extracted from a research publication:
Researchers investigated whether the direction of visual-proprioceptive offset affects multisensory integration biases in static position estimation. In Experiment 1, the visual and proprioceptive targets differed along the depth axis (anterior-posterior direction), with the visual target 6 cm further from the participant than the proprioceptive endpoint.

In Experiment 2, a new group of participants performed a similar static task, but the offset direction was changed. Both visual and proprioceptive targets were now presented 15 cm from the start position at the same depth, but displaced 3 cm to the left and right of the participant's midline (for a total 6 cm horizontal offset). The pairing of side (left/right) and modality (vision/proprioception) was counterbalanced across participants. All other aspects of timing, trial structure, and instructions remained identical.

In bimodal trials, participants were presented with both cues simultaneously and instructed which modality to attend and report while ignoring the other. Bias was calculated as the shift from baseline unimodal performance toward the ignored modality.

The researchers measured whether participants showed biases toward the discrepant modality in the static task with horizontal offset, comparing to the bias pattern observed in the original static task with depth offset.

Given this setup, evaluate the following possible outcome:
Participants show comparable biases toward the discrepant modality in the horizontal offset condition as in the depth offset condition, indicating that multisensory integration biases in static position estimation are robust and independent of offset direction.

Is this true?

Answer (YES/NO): YES